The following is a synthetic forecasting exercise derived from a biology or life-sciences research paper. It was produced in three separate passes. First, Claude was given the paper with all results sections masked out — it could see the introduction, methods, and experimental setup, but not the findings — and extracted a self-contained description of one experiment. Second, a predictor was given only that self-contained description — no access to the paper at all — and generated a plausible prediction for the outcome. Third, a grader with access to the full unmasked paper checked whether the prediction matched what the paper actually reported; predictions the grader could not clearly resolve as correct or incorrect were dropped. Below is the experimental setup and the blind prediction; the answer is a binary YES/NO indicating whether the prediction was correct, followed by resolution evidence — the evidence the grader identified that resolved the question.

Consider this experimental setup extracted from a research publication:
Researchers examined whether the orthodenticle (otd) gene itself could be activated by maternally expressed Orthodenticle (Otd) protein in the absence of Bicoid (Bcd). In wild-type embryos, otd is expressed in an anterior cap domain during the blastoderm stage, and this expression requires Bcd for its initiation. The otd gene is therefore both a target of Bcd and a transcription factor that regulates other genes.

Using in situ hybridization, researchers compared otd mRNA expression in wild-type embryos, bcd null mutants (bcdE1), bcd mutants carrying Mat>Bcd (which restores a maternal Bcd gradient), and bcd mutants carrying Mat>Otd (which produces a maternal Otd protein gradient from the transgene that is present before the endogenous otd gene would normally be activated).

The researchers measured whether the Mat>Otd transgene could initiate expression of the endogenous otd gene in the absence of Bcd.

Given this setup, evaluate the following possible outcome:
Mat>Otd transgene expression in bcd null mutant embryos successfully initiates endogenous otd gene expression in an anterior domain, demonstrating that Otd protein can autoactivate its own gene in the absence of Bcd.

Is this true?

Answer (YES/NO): NO